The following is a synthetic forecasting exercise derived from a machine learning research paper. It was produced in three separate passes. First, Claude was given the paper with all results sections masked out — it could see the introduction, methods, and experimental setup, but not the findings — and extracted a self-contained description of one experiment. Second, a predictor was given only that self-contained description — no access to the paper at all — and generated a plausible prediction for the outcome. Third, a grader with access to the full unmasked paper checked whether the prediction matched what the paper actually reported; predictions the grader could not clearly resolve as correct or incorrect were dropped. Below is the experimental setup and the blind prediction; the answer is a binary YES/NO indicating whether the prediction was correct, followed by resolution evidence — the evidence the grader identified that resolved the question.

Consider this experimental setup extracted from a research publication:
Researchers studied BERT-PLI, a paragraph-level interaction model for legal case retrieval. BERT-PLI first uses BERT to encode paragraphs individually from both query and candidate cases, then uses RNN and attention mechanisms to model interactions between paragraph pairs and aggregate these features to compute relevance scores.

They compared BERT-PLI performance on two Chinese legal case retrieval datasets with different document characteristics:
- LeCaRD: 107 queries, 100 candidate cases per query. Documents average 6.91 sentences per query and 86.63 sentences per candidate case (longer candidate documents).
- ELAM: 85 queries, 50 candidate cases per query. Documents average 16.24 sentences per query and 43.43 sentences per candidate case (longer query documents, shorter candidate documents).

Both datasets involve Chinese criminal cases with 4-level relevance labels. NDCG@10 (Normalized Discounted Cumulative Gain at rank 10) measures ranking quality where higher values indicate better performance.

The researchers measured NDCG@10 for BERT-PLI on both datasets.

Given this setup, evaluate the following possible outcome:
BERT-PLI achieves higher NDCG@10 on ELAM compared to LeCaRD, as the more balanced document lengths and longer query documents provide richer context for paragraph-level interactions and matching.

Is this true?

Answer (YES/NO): NO